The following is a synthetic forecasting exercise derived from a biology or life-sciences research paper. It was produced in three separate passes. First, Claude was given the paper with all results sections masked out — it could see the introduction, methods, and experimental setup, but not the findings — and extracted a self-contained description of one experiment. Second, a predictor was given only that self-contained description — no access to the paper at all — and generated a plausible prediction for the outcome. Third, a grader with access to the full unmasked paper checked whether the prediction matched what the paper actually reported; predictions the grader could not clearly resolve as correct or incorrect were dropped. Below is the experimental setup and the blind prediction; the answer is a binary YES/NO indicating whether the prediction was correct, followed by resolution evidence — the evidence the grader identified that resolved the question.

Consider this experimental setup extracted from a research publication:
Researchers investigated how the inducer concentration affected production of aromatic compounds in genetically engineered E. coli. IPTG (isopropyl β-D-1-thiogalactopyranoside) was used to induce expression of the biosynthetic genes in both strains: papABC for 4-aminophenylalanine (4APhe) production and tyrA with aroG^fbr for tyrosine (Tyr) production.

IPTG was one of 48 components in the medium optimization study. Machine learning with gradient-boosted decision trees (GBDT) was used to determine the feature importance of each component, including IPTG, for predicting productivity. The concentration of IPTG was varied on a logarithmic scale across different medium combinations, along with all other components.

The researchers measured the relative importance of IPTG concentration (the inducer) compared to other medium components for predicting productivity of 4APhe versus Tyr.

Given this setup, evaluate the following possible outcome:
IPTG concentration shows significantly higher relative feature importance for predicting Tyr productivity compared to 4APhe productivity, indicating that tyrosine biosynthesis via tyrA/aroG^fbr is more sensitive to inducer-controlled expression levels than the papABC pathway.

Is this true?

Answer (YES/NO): YES